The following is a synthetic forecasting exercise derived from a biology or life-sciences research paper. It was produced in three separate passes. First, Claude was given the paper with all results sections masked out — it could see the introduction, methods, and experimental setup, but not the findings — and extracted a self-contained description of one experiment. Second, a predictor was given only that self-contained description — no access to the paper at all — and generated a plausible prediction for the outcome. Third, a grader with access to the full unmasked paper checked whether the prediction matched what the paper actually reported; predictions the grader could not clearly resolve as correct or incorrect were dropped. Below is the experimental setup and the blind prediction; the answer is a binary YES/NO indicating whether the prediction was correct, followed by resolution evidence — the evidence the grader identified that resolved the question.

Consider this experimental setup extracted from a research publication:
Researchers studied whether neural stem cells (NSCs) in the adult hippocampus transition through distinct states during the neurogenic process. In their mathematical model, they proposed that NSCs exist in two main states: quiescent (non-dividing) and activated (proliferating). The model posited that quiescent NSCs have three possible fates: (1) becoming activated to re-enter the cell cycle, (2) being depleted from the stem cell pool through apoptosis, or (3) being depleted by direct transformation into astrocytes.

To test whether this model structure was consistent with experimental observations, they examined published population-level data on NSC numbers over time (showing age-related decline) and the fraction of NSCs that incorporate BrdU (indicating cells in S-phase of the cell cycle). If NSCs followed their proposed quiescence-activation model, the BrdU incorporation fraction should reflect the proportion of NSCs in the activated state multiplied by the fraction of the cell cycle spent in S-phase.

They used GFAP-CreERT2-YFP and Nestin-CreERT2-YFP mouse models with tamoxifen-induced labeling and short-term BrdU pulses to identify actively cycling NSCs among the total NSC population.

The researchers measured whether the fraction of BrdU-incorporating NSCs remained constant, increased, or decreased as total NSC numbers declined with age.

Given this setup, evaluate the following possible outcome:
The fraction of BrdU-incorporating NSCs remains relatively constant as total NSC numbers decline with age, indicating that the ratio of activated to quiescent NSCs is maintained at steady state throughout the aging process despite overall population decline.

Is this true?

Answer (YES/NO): YES